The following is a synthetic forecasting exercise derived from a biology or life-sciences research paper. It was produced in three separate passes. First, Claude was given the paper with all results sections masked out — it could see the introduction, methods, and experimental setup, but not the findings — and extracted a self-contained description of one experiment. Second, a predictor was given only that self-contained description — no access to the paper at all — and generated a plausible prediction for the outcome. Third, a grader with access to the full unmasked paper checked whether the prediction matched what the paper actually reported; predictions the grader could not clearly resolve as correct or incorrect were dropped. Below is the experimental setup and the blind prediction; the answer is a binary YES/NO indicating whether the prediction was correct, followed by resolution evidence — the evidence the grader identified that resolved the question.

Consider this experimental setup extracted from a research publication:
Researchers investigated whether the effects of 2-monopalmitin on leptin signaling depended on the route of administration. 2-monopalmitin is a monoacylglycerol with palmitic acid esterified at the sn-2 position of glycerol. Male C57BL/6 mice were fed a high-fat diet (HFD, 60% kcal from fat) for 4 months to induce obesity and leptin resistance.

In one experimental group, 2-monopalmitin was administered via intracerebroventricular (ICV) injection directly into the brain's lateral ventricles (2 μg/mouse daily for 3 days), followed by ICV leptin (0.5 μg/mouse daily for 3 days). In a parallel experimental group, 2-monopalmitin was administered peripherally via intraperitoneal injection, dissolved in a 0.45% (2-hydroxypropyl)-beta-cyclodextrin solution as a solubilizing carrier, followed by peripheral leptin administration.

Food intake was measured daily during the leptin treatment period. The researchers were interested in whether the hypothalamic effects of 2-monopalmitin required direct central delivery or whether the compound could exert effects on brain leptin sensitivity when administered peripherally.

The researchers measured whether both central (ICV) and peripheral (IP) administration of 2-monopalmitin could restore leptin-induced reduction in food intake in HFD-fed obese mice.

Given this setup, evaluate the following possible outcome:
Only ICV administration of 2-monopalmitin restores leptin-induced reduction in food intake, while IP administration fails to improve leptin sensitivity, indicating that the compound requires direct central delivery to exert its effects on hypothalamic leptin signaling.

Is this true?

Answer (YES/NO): NO